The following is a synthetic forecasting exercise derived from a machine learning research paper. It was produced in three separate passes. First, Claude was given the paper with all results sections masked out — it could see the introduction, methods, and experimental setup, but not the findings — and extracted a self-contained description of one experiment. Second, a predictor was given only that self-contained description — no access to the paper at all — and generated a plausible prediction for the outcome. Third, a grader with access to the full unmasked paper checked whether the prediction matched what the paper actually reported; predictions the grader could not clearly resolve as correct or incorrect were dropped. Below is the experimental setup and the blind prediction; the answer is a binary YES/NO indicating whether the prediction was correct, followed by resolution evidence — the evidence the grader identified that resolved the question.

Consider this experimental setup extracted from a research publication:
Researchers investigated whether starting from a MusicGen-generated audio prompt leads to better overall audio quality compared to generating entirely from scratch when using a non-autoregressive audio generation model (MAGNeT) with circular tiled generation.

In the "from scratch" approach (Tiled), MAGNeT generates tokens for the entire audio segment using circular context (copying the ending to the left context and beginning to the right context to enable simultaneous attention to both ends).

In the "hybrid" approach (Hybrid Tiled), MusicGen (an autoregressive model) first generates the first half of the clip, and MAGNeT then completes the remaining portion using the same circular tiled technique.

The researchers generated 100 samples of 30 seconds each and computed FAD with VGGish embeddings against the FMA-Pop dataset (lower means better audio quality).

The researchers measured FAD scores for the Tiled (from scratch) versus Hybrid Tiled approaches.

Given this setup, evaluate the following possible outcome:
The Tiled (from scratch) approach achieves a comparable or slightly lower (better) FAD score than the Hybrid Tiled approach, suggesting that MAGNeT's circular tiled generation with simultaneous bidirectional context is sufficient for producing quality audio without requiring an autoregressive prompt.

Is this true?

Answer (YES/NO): NO